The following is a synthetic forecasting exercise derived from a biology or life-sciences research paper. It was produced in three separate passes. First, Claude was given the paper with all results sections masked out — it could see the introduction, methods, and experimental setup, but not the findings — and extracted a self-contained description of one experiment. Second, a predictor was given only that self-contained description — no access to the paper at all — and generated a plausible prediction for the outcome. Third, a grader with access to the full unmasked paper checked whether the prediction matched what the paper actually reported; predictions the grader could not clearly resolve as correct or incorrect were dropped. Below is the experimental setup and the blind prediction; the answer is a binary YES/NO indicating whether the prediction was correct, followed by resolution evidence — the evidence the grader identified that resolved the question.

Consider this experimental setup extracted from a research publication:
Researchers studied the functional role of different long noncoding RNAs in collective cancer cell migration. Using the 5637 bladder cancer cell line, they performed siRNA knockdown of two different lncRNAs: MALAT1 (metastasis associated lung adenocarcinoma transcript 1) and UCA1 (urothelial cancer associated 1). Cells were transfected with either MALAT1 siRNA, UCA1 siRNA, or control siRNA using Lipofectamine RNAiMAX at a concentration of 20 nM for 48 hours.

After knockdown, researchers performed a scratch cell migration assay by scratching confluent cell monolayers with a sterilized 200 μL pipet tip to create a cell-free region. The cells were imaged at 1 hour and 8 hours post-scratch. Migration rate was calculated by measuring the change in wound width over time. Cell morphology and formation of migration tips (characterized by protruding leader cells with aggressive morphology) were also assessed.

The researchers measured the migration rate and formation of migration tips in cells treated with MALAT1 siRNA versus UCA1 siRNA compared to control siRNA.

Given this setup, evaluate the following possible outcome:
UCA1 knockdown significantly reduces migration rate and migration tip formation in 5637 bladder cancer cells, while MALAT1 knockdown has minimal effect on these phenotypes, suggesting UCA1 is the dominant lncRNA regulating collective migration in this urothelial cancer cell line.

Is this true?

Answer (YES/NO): NO